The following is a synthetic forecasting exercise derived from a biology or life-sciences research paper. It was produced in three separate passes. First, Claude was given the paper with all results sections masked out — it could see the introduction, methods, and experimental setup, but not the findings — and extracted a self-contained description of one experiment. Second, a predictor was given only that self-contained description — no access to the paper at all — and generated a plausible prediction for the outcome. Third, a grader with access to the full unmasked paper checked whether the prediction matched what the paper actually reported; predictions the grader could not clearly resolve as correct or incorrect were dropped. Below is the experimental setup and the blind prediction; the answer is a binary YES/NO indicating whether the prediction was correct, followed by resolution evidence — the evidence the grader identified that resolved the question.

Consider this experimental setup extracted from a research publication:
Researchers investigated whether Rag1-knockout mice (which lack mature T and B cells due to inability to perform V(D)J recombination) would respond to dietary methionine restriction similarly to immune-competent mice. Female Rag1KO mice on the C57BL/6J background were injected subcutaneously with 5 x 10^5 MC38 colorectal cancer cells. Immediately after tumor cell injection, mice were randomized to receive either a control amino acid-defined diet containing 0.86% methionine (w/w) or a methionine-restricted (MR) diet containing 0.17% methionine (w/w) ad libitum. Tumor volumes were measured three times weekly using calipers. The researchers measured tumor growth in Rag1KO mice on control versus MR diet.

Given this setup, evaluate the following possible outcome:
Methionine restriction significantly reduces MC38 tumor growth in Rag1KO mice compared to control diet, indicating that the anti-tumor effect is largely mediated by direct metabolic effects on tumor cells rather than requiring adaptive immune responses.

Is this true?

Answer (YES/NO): NO